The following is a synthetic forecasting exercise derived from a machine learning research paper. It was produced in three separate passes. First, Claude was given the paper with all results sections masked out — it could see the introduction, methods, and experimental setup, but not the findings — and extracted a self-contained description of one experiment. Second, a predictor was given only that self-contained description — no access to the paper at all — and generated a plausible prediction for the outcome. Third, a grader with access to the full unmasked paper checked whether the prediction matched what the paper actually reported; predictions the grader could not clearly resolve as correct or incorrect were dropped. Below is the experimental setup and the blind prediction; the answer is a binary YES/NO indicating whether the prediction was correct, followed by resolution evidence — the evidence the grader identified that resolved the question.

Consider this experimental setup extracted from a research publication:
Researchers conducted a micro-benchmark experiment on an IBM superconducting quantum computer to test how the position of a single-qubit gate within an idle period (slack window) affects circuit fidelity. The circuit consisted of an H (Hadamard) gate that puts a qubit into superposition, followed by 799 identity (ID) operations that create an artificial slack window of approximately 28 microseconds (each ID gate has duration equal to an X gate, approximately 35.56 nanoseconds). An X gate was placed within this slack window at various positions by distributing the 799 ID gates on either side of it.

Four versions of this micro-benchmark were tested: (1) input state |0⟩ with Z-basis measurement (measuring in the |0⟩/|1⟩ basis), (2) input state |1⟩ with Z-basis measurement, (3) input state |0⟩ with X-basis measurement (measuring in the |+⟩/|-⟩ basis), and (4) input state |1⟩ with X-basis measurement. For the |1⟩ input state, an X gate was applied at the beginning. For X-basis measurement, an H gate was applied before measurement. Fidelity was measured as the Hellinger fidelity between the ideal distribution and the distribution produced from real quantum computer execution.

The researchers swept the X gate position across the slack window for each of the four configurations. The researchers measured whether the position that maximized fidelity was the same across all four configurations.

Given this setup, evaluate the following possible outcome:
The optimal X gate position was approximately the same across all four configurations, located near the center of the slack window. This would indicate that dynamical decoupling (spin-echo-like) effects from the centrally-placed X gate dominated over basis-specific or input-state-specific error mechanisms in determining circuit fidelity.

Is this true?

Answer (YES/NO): NO